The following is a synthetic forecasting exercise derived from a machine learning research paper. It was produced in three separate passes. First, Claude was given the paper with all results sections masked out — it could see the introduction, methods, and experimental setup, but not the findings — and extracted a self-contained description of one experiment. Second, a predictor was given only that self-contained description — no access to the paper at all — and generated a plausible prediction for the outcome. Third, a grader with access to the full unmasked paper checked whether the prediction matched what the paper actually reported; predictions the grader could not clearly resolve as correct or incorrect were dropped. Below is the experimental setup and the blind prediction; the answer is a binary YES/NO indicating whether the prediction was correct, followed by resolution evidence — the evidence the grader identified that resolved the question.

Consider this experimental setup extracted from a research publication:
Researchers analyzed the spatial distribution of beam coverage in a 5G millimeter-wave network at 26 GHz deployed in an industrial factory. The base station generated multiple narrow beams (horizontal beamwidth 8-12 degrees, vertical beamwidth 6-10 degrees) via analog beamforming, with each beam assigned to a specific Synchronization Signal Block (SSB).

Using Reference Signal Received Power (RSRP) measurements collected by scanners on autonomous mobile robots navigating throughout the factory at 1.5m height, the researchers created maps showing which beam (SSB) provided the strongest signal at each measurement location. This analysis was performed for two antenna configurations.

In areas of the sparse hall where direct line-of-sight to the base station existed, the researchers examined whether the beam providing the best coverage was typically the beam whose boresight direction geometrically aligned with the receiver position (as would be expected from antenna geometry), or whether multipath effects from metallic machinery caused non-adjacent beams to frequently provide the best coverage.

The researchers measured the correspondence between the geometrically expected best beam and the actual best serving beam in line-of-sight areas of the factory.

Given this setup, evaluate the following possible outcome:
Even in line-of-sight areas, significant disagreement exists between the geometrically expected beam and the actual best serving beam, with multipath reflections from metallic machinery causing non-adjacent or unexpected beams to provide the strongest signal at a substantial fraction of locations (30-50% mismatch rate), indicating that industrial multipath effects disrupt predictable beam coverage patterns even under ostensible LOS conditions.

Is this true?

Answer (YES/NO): NO